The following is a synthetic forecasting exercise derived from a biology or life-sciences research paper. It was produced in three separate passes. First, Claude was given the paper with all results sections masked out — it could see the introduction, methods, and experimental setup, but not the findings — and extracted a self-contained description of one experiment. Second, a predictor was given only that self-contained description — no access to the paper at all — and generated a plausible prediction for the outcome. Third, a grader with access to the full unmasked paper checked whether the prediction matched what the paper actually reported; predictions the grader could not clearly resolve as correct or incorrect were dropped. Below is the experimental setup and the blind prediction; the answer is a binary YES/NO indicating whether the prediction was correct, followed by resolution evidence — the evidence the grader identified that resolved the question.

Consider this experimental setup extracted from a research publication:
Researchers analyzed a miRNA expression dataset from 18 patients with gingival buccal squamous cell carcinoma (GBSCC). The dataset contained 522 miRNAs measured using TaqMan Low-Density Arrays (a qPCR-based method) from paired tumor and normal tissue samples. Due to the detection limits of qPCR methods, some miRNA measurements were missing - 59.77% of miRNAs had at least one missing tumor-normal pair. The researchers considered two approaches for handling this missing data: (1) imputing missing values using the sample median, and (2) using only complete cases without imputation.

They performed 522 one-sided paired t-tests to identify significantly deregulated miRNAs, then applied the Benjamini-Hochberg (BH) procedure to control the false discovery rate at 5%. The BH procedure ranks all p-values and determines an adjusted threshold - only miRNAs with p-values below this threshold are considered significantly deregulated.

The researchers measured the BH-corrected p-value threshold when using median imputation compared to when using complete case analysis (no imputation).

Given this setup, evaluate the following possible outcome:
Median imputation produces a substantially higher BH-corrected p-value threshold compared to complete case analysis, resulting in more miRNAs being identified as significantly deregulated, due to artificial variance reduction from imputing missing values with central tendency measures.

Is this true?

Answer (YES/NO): YES